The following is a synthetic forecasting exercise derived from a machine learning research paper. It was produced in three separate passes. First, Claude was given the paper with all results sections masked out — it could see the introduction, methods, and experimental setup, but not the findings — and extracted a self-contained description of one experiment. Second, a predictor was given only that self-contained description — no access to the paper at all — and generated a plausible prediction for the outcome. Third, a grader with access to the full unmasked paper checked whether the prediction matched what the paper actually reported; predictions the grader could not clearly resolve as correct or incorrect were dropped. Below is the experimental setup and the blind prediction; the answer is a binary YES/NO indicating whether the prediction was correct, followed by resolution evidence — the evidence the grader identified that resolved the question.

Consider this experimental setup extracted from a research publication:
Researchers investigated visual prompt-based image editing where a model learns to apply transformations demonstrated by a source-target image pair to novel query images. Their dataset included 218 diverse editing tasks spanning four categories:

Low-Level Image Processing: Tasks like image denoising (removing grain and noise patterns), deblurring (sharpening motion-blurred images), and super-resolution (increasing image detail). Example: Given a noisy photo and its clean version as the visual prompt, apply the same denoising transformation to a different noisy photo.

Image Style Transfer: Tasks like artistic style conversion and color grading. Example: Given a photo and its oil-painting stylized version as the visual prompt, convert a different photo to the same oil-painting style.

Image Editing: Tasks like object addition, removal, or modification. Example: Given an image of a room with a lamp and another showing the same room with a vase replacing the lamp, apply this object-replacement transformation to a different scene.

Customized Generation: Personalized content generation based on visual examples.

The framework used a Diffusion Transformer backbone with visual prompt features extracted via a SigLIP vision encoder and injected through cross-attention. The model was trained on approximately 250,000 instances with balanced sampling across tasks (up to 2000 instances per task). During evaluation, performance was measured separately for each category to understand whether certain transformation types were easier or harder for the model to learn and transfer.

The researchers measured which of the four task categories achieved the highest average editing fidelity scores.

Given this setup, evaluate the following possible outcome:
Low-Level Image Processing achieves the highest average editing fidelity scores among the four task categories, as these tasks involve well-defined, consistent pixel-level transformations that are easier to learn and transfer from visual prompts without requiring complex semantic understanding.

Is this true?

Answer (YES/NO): NO